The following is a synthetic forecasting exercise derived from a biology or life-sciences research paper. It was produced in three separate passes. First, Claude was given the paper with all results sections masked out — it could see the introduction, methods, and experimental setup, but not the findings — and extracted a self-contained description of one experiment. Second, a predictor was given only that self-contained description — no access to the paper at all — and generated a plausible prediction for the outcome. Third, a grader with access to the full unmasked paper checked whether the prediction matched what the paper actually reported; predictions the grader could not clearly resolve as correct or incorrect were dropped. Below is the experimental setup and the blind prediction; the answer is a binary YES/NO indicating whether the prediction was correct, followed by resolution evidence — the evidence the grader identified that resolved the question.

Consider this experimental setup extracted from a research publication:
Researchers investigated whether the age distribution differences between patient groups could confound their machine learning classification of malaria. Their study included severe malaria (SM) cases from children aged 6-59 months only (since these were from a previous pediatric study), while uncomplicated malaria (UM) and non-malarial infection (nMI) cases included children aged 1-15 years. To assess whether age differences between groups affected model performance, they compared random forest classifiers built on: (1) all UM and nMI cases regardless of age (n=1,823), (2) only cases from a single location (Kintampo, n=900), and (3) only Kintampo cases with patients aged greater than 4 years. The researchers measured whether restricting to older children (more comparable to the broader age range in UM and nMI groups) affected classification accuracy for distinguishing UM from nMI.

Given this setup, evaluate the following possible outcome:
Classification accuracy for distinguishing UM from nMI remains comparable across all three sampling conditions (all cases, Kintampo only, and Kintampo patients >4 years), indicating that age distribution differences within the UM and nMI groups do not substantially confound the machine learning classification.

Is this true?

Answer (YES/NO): YES